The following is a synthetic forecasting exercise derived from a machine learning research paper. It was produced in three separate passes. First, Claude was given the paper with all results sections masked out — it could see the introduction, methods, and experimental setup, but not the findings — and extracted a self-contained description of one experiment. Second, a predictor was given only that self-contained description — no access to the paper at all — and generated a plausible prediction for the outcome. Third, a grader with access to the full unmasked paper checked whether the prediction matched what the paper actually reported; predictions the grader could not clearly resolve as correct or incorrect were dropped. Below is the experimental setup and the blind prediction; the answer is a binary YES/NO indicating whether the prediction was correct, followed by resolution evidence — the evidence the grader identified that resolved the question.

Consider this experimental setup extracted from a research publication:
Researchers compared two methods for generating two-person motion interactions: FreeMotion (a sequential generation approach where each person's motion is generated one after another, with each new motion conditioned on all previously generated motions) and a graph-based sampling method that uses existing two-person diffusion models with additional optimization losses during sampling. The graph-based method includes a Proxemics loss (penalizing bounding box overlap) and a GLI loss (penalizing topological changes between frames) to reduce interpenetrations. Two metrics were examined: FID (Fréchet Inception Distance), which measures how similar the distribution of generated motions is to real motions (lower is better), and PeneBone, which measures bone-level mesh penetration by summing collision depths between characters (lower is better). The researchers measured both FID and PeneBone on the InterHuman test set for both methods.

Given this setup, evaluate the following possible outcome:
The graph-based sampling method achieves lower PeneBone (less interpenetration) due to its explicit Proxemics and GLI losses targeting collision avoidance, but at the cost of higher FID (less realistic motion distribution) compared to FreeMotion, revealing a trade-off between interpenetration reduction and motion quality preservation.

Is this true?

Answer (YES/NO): YES